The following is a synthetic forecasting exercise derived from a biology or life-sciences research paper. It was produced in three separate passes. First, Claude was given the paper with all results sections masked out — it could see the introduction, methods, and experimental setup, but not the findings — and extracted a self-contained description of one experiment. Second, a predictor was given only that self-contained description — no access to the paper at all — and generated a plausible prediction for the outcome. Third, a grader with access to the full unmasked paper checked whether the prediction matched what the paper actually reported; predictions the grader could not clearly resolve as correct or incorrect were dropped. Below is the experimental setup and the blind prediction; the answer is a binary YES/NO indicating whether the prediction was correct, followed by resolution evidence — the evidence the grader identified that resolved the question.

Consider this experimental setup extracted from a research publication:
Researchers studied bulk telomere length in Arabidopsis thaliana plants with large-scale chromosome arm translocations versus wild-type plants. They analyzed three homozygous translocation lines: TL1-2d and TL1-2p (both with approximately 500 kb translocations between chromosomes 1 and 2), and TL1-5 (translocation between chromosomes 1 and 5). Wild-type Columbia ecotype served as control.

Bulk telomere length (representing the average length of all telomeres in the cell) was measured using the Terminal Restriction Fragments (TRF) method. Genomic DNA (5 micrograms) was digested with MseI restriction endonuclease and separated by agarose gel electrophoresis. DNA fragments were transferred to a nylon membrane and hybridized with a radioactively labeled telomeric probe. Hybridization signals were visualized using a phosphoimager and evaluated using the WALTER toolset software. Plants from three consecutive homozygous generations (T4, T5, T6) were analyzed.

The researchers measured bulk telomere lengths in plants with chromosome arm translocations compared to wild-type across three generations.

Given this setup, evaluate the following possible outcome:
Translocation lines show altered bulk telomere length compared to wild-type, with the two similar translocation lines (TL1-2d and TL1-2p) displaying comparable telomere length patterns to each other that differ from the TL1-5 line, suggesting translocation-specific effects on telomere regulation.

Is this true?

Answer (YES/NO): NO